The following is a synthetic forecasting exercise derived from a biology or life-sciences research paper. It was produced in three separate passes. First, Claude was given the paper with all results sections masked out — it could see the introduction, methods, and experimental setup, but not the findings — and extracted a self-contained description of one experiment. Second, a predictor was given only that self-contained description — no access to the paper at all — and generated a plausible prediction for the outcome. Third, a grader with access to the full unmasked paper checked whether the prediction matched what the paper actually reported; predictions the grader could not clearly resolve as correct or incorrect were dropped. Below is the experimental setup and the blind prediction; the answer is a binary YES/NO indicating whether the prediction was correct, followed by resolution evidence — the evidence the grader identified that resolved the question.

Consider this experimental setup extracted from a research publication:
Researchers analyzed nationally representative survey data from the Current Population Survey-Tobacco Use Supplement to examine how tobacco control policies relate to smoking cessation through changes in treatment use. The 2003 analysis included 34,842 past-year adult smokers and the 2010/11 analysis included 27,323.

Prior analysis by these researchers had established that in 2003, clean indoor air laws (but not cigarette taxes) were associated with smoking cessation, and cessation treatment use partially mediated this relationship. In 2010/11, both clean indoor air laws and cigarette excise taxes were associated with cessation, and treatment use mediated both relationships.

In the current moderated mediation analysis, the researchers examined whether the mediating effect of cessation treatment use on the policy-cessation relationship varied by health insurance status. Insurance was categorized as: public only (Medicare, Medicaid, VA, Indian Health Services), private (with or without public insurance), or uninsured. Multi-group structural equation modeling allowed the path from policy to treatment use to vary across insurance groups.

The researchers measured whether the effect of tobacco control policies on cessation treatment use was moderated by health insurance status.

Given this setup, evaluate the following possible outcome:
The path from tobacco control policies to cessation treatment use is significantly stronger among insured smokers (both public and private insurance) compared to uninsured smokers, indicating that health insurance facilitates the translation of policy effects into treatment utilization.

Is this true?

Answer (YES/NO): NO